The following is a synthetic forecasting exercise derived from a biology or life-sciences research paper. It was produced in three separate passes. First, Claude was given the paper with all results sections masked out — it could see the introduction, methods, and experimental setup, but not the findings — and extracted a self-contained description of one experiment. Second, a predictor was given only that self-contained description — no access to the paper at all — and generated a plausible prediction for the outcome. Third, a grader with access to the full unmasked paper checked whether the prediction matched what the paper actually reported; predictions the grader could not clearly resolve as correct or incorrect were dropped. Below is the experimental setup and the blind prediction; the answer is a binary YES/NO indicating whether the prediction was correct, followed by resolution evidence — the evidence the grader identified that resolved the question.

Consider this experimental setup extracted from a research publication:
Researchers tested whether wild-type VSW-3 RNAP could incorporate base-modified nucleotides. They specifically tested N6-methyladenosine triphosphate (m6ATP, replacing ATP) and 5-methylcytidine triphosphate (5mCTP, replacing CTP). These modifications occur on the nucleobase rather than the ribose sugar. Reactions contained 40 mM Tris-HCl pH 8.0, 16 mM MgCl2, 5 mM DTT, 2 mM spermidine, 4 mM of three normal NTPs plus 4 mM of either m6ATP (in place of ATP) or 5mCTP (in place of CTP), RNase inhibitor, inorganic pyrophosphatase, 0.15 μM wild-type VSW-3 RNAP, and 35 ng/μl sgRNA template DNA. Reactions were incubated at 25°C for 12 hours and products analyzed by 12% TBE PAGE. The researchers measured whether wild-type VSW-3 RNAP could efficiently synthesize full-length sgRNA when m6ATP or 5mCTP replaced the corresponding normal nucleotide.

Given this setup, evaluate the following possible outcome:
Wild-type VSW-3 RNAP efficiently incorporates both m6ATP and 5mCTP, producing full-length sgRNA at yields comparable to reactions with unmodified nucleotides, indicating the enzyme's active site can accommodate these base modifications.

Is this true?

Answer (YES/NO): NO